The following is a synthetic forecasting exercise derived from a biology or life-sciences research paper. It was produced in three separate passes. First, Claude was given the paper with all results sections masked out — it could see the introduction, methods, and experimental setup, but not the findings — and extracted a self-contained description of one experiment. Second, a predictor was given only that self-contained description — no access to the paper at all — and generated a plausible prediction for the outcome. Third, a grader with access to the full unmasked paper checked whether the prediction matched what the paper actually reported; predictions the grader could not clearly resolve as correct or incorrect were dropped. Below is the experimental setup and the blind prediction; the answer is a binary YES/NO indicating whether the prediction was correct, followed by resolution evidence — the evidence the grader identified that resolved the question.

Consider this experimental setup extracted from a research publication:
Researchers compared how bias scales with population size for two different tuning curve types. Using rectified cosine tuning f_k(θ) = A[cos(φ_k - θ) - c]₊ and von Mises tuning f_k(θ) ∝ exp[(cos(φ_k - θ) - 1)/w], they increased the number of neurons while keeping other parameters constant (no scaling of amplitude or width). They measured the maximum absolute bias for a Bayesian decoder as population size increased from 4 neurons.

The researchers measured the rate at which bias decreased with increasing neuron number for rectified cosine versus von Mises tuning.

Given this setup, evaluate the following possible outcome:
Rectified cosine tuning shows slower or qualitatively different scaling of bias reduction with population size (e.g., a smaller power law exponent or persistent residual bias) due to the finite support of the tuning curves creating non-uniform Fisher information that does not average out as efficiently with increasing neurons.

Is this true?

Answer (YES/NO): NO